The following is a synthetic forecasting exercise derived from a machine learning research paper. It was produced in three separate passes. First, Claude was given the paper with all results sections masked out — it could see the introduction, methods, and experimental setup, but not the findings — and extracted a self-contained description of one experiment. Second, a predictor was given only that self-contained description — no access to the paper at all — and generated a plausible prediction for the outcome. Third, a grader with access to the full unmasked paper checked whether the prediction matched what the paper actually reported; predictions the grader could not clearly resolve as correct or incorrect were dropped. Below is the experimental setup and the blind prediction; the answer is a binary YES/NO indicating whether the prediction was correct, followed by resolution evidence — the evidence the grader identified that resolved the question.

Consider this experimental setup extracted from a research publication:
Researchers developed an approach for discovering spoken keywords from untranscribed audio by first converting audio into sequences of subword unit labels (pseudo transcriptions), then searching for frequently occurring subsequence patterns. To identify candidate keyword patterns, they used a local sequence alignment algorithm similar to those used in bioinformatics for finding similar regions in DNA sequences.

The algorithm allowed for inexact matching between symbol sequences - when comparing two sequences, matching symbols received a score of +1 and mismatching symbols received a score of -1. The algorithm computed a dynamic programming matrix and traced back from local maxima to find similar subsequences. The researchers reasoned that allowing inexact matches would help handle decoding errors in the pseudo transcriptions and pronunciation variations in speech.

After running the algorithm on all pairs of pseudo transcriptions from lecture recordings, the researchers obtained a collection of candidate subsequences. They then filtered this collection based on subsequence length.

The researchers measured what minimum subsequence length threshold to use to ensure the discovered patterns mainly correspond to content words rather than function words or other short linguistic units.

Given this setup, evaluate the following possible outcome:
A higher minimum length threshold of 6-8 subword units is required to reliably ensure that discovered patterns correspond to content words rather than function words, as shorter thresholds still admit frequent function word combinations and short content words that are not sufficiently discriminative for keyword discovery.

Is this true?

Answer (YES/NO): NO